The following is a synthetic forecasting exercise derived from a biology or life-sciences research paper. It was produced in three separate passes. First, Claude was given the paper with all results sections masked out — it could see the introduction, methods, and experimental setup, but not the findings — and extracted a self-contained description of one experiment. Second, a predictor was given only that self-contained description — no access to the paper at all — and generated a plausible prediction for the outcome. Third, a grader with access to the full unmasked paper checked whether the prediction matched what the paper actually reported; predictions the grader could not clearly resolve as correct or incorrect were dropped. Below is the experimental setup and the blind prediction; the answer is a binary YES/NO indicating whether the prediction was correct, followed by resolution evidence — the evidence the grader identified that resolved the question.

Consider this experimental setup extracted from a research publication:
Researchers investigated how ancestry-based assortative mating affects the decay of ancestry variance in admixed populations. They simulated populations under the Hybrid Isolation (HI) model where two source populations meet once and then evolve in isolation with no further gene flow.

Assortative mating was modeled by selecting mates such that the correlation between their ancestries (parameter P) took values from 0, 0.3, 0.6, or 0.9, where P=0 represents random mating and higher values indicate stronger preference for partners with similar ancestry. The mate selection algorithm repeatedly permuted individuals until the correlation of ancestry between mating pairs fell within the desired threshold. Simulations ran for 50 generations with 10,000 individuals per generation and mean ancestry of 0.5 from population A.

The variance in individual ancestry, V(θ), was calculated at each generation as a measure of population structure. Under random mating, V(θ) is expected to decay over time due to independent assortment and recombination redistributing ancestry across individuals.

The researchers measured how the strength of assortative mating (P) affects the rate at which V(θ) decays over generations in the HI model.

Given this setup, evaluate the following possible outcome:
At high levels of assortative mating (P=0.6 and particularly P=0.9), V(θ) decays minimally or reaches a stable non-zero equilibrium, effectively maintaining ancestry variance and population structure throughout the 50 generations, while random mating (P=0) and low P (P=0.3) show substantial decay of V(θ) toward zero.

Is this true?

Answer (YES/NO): NO